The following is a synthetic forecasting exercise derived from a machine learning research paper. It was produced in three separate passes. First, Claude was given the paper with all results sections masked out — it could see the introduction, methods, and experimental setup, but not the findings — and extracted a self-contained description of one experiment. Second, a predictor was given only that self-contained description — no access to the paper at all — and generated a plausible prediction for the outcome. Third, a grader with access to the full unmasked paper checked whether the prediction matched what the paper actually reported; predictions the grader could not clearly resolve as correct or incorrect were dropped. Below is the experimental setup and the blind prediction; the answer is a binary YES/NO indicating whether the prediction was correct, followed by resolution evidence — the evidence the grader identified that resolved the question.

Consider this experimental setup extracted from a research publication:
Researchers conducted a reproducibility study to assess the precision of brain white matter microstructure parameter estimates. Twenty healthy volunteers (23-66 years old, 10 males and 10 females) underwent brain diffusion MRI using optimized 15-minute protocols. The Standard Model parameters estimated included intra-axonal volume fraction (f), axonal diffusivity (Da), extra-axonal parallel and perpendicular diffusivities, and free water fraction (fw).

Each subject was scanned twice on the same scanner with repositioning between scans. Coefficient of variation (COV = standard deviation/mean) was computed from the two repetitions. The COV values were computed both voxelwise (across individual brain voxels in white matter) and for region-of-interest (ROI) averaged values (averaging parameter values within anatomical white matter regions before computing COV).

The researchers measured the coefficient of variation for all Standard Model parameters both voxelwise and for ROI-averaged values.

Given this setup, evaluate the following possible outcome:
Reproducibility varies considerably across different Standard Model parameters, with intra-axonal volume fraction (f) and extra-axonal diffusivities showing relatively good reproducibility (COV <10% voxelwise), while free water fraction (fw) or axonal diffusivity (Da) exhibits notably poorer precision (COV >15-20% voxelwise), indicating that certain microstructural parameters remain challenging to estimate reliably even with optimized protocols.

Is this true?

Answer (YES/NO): NO